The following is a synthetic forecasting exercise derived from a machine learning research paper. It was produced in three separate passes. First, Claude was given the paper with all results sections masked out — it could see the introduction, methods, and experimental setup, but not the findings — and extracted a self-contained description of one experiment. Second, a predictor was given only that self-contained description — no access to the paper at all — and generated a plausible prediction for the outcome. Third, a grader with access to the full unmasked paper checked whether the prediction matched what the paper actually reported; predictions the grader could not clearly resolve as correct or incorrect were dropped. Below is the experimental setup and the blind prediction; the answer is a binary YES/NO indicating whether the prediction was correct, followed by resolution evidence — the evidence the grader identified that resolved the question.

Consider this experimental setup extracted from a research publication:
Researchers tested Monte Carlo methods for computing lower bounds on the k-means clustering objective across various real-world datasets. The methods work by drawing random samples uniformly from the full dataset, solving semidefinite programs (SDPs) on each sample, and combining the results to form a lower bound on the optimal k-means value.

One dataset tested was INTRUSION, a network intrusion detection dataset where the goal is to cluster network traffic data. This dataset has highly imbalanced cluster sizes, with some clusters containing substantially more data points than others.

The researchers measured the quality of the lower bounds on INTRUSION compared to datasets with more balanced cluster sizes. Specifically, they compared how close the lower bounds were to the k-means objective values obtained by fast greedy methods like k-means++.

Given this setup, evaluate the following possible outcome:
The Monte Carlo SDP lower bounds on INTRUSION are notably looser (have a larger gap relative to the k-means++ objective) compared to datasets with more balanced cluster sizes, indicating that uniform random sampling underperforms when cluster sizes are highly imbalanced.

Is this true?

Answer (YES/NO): YES